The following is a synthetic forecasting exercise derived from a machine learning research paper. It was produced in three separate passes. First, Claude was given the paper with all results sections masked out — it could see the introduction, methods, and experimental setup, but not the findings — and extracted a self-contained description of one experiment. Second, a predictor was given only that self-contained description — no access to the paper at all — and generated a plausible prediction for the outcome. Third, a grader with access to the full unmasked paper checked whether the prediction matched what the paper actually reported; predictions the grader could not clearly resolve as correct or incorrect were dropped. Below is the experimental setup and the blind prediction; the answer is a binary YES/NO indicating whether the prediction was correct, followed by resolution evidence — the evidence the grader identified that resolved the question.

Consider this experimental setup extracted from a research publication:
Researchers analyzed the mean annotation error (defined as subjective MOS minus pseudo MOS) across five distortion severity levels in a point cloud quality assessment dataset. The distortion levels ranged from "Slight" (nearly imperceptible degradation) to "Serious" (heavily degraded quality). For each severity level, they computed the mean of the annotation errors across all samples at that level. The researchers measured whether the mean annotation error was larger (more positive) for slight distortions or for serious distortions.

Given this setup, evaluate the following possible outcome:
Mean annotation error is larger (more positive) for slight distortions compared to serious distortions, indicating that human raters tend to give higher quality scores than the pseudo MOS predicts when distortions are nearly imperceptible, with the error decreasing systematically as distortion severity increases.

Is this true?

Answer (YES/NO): YES